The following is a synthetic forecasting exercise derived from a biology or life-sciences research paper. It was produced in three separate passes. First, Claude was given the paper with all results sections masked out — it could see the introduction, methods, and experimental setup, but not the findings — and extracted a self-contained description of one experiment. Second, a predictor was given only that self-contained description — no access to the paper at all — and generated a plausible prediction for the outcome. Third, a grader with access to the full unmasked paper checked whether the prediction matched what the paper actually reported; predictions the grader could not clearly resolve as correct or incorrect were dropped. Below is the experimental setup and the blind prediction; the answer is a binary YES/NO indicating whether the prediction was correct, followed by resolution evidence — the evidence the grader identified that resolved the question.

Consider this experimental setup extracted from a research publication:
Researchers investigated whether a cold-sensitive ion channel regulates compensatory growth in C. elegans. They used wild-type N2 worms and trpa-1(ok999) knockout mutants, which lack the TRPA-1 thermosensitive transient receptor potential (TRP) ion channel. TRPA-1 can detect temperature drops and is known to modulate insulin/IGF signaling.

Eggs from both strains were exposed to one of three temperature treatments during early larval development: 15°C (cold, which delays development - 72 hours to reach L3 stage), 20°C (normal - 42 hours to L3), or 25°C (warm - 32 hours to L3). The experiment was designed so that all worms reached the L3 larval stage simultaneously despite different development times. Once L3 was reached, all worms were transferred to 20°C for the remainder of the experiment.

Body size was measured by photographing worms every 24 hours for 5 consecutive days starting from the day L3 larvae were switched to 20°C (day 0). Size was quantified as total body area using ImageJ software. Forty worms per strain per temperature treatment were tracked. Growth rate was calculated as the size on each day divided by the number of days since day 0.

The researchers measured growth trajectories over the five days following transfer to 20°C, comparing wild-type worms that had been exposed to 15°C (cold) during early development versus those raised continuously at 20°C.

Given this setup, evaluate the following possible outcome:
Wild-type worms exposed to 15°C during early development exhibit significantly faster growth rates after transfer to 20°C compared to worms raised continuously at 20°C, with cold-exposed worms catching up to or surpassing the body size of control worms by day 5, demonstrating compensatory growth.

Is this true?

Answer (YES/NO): YES